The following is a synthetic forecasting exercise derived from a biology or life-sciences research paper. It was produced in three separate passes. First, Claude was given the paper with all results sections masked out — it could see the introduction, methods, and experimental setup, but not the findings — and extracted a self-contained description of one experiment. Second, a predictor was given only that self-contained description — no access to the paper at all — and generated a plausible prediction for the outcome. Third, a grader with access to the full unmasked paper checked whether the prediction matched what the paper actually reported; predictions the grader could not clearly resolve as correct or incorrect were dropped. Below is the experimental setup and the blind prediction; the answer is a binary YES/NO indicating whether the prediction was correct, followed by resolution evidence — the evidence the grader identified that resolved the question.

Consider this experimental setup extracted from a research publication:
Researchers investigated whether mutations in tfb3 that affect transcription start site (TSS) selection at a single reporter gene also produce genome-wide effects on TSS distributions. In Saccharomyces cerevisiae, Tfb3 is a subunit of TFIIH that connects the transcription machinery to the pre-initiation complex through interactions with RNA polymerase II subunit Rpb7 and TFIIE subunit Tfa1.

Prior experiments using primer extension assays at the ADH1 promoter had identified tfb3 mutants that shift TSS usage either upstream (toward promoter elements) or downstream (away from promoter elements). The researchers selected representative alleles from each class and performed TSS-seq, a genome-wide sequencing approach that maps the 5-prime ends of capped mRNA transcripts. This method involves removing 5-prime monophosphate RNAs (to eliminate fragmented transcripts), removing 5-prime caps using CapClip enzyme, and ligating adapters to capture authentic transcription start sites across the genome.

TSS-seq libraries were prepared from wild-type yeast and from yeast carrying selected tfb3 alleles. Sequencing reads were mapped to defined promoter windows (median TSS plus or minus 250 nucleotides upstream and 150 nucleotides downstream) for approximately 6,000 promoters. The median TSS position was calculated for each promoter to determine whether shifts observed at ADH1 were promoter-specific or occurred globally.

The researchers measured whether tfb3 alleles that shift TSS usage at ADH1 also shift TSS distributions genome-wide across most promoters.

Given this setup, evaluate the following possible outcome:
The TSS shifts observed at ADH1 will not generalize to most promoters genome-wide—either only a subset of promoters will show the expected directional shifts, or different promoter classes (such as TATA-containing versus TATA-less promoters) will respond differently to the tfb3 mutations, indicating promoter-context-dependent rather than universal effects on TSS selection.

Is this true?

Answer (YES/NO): NO